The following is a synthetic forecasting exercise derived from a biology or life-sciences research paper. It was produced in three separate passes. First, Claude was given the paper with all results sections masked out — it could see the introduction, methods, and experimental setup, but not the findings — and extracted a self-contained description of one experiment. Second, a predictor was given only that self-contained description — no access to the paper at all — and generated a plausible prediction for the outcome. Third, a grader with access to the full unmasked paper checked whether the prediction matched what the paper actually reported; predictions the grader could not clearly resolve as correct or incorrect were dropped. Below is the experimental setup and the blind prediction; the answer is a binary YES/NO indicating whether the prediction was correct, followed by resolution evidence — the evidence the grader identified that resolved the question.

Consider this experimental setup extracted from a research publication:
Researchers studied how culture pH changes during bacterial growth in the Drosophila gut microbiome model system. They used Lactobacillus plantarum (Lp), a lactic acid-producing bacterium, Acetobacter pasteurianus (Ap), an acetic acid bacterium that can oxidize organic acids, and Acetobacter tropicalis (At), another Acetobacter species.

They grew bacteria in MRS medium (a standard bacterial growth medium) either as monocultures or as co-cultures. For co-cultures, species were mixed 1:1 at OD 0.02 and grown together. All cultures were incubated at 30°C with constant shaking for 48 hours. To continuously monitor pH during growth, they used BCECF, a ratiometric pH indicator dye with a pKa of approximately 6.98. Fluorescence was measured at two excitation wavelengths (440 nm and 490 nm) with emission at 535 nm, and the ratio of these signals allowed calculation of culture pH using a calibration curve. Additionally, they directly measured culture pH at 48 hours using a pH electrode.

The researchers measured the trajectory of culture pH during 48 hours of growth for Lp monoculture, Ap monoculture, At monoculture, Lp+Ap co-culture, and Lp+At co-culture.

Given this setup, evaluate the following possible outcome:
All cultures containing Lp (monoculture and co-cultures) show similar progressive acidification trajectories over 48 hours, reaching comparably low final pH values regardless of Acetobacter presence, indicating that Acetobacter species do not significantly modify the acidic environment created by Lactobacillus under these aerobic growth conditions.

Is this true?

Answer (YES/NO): NO